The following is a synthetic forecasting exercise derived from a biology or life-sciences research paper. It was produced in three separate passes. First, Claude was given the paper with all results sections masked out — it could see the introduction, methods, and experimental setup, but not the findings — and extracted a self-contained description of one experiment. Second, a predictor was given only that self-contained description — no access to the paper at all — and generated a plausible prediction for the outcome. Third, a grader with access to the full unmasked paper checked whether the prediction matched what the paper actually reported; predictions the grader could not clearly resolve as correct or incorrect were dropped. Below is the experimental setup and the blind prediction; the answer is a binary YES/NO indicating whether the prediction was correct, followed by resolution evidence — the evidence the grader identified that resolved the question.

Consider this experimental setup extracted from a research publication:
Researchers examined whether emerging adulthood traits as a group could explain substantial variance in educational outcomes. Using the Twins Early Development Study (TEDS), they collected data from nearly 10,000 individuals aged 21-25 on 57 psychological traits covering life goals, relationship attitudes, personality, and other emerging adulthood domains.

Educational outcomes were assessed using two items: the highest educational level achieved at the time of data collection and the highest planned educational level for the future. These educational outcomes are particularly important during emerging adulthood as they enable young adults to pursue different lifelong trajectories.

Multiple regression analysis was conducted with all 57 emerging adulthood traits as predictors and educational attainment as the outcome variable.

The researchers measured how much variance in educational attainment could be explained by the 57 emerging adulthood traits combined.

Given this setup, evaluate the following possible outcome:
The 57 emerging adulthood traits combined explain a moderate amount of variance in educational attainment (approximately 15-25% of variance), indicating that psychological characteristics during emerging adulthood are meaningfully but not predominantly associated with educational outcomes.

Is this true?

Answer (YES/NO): NO